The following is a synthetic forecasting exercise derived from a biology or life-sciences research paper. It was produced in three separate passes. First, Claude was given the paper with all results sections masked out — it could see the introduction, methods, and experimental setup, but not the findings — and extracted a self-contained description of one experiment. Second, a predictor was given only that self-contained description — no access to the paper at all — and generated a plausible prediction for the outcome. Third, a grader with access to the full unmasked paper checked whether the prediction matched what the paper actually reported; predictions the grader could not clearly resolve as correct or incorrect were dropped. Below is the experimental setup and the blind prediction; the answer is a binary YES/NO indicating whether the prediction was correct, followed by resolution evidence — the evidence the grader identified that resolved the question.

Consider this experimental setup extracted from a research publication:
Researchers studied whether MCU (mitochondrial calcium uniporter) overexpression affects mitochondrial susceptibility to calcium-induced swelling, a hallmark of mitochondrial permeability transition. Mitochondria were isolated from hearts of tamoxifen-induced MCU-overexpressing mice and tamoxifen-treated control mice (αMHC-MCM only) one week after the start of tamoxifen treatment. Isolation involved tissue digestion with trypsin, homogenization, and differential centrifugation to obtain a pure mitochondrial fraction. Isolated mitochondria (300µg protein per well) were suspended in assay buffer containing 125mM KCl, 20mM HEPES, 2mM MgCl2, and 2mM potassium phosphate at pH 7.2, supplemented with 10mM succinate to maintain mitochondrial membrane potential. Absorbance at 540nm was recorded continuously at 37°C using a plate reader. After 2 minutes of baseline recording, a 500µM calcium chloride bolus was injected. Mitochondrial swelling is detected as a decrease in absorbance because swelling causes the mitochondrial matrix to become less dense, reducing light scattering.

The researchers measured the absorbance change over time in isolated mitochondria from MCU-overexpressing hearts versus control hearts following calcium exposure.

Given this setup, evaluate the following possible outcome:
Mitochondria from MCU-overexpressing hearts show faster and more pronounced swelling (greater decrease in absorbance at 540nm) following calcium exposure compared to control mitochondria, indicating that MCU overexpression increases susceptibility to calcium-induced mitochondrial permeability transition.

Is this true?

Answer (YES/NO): YES